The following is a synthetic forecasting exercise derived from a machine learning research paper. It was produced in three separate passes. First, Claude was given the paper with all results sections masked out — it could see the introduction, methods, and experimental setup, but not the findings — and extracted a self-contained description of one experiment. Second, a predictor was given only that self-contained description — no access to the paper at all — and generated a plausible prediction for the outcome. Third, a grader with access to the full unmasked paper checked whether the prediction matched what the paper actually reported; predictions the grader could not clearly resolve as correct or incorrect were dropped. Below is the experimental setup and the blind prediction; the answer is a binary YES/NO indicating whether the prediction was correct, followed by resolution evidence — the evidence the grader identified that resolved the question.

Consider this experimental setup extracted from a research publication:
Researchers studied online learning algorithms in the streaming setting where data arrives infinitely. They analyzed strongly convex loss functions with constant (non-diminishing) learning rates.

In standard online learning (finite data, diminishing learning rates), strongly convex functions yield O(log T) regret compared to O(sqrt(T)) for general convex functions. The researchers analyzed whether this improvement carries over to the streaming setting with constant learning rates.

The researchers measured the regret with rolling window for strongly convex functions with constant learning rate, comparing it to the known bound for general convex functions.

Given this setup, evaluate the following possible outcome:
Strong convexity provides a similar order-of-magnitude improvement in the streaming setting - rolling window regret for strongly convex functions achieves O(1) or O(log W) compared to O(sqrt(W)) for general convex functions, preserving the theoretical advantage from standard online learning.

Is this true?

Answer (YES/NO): NO